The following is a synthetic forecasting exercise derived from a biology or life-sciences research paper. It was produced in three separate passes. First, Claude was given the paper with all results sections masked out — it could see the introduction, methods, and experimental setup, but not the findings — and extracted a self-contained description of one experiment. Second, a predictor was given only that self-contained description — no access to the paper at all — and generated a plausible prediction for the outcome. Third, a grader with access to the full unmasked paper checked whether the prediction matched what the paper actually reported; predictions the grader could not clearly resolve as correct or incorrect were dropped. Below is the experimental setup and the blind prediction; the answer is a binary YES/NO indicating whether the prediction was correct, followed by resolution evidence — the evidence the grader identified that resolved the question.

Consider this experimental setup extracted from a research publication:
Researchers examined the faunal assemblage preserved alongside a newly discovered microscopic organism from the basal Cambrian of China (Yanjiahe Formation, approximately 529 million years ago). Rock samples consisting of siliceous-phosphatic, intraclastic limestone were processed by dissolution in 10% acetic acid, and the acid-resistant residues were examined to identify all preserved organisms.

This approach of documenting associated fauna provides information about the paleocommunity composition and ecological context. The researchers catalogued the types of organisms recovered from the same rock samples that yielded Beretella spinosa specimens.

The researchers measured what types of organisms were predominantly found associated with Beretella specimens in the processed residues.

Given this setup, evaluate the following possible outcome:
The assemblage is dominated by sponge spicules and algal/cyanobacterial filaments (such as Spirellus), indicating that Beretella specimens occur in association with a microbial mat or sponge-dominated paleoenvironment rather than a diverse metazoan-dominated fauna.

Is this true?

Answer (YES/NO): NO